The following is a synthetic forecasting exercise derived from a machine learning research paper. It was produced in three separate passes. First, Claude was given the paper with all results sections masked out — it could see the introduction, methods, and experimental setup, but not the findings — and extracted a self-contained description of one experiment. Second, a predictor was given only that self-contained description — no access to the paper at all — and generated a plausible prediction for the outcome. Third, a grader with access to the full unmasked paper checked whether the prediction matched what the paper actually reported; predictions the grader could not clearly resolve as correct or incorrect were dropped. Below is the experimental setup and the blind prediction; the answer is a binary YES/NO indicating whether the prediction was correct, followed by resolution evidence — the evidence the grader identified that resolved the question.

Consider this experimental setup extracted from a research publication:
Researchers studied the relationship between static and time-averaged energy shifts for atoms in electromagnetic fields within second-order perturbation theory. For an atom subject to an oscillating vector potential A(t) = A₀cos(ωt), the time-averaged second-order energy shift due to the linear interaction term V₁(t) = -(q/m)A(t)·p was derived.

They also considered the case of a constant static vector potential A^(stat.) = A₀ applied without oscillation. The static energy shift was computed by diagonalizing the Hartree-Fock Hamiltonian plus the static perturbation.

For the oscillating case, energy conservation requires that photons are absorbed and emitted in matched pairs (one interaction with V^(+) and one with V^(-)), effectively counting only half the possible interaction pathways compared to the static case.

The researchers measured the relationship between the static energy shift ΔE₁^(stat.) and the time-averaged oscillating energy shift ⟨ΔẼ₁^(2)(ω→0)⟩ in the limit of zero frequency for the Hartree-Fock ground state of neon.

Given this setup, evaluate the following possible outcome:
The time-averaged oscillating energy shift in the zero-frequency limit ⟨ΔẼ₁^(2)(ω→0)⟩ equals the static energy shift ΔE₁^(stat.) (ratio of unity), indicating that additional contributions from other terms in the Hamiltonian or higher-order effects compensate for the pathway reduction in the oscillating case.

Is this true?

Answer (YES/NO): NO